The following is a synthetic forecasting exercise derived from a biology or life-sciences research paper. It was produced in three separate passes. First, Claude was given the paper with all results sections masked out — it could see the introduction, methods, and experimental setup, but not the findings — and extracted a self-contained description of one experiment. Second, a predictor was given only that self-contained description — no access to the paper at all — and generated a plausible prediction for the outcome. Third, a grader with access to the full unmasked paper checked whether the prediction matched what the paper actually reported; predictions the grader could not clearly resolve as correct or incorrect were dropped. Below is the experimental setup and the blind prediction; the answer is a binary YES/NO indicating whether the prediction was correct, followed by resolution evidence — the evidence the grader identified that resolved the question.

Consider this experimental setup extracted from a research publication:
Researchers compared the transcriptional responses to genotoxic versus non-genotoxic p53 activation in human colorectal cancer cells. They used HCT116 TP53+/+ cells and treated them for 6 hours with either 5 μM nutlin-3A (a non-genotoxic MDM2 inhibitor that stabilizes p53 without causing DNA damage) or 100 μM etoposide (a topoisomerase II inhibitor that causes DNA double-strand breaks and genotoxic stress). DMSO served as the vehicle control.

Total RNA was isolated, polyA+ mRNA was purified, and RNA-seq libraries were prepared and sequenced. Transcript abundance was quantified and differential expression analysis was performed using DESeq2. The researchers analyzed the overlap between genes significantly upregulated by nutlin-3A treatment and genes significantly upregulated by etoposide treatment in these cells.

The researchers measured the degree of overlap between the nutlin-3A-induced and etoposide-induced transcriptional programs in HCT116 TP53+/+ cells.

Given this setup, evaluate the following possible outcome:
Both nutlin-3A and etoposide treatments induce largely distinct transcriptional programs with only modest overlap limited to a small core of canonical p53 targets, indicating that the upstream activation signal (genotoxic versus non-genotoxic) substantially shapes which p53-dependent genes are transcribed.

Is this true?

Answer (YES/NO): NO